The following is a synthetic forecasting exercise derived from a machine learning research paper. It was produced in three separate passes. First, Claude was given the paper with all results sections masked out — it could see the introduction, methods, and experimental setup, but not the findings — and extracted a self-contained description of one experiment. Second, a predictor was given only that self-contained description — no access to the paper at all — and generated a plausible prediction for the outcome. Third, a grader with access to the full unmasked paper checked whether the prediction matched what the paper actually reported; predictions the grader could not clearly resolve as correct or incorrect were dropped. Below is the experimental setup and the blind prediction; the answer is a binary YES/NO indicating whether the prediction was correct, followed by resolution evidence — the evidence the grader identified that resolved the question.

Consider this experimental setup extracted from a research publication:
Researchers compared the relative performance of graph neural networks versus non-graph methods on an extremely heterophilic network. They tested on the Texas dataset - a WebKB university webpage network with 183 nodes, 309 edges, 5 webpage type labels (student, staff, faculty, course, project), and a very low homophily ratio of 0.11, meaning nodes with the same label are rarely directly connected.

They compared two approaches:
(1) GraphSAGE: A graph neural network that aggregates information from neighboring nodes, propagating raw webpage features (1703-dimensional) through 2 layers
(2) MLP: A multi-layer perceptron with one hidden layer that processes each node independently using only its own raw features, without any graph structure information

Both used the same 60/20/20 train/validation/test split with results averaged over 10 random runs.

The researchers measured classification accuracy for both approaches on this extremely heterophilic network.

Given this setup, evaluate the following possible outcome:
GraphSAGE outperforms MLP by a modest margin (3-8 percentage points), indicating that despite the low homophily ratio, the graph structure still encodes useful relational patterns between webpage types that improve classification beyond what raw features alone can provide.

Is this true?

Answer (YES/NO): NO